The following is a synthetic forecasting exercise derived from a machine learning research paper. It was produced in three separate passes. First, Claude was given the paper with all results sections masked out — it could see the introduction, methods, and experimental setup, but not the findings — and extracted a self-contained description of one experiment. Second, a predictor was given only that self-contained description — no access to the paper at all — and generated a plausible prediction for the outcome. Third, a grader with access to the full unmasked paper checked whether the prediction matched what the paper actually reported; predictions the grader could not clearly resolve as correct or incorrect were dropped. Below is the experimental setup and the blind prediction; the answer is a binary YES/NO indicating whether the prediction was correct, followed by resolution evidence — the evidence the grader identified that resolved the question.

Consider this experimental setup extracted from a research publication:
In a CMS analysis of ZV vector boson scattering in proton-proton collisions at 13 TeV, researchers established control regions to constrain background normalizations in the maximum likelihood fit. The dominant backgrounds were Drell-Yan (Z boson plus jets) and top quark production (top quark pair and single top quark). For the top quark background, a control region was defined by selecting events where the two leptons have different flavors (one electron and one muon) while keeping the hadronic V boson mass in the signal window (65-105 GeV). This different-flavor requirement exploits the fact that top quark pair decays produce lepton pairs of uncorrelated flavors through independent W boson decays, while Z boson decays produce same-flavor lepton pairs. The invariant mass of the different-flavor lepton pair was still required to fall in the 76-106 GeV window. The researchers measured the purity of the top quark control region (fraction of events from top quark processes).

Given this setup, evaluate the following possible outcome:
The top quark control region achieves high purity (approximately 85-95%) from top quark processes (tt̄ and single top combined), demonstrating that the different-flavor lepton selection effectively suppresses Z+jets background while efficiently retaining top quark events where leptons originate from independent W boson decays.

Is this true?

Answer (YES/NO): YES